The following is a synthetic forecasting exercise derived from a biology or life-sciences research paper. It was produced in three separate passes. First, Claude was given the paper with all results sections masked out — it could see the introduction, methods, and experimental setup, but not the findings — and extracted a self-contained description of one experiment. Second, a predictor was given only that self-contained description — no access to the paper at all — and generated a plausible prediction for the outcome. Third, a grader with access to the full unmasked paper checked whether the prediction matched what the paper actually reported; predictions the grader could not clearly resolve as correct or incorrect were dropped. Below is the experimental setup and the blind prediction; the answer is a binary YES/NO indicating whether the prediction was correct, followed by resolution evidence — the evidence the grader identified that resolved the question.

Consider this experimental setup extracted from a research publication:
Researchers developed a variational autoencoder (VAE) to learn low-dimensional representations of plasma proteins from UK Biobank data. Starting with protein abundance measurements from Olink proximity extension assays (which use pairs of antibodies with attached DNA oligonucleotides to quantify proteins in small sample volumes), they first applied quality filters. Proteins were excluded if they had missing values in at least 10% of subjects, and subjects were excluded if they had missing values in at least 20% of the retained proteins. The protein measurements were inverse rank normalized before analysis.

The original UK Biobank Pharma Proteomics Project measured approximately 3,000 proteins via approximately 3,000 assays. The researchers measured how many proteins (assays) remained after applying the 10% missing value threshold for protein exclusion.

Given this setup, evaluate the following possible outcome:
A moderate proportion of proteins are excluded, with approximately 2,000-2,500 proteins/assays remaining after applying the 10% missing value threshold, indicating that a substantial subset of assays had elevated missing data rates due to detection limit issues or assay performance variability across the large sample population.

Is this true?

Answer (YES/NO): NO